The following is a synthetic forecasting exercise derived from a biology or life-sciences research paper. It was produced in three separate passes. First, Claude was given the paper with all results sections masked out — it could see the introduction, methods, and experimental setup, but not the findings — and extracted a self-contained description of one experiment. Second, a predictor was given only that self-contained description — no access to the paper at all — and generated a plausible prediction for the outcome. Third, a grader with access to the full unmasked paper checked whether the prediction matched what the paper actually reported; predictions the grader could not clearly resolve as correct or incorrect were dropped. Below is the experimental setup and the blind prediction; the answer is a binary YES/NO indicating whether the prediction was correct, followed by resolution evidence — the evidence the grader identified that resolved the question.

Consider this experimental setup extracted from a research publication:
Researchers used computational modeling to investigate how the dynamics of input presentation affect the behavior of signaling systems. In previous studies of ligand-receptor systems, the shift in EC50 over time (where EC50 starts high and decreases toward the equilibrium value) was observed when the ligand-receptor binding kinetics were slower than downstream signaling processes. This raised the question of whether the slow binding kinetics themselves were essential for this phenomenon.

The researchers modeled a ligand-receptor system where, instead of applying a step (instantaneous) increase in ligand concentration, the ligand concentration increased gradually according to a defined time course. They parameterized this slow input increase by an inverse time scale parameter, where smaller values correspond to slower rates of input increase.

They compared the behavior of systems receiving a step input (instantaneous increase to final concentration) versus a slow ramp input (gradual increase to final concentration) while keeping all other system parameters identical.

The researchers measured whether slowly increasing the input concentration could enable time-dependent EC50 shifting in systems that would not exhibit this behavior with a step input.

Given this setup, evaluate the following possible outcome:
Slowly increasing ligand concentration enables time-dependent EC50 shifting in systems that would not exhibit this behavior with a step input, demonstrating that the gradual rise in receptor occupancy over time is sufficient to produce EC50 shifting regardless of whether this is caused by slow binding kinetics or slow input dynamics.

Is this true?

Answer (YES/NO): YES